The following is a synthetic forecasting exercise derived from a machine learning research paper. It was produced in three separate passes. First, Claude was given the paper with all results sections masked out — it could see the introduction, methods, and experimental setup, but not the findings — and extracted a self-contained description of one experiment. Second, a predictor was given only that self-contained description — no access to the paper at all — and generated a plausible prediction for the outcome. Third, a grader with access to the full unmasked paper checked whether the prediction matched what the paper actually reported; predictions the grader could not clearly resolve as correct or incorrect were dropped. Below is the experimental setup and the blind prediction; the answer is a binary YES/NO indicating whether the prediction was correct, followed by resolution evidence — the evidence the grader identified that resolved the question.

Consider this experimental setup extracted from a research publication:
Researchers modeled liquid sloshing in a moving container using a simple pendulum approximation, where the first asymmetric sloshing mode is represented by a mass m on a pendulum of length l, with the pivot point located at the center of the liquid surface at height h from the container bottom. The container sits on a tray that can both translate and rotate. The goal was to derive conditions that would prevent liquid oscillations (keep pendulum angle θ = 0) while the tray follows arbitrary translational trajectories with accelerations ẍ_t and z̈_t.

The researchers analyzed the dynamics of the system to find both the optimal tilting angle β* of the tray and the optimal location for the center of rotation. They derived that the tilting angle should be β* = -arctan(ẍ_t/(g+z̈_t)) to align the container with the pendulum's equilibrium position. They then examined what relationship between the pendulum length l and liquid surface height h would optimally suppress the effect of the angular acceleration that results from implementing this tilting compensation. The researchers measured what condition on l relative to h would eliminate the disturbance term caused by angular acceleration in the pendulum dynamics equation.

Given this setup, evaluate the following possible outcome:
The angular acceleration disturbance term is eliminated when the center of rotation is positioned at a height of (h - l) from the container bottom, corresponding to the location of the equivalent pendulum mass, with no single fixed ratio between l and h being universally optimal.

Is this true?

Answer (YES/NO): NO